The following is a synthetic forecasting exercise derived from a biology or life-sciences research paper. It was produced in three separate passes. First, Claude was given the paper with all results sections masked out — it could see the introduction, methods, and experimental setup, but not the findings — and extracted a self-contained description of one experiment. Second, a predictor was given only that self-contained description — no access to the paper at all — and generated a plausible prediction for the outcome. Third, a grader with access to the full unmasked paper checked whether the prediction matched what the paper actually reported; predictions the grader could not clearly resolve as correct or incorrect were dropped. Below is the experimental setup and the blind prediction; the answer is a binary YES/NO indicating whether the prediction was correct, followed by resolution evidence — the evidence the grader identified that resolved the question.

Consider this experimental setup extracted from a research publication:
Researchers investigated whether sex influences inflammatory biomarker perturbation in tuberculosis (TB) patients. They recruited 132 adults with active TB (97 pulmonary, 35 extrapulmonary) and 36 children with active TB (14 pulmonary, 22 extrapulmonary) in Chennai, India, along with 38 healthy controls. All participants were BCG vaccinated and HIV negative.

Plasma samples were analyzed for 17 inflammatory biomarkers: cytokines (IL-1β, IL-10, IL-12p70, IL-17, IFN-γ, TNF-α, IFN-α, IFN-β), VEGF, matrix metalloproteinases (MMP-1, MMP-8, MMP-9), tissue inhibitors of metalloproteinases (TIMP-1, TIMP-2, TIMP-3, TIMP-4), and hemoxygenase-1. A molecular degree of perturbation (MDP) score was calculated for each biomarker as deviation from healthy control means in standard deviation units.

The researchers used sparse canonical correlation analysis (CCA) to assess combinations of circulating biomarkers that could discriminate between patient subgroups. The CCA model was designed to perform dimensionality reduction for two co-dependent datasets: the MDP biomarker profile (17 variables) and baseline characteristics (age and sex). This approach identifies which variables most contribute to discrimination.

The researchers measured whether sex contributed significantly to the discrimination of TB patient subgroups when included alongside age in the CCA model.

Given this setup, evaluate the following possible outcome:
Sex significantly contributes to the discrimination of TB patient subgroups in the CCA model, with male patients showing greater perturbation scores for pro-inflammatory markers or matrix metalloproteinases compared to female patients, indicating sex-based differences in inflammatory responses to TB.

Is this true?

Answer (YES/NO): NO